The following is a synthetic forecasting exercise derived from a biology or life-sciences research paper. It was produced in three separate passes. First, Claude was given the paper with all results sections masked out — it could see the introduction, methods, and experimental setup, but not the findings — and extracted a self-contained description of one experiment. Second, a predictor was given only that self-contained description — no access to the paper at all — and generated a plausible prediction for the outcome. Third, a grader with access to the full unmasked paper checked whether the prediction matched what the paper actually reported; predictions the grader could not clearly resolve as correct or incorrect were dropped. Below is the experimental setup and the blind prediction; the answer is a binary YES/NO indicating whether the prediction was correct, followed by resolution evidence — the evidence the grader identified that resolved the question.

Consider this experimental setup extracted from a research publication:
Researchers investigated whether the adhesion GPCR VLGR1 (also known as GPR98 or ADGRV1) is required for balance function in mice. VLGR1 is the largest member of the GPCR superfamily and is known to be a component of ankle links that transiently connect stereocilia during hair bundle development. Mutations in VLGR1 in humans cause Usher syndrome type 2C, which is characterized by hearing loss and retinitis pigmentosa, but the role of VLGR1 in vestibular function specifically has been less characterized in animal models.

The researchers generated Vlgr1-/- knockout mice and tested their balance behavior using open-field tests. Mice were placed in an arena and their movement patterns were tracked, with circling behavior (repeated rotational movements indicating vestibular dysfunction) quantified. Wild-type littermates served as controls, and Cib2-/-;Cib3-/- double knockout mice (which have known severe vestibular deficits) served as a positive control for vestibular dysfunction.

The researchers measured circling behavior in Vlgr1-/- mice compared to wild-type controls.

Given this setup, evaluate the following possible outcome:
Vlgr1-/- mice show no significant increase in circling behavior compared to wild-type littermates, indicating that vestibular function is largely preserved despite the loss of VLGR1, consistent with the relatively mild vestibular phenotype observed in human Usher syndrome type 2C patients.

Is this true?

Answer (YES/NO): YES